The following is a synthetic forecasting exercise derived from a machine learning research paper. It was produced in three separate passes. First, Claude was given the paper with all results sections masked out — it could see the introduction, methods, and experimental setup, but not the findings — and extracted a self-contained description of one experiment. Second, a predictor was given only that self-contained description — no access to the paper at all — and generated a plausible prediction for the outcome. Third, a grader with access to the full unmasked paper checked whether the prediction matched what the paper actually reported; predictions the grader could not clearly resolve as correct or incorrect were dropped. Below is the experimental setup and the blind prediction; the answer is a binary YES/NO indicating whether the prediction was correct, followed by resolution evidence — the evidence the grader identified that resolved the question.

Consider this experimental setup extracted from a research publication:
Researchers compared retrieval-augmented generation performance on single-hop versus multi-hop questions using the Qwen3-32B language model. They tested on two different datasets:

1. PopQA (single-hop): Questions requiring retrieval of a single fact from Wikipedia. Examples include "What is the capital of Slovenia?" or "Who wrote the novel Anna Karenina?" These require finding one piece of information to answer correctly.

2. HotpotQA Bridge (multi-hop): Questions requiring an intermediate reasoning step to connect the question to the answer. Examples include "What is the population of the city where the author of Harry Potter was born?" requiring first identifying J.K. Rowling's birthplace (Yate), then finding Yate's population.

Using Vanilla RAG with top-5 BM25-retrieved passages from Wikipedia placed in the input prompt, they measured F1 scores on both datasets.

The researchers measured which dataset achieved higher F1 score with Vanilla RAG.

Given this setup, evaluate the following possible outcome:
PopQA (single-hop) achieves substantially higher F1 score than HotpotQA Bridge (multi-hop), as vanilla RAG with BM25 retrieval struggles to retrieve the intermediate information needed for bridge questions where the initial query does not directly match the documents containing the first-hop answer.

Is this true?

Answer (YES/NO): NO